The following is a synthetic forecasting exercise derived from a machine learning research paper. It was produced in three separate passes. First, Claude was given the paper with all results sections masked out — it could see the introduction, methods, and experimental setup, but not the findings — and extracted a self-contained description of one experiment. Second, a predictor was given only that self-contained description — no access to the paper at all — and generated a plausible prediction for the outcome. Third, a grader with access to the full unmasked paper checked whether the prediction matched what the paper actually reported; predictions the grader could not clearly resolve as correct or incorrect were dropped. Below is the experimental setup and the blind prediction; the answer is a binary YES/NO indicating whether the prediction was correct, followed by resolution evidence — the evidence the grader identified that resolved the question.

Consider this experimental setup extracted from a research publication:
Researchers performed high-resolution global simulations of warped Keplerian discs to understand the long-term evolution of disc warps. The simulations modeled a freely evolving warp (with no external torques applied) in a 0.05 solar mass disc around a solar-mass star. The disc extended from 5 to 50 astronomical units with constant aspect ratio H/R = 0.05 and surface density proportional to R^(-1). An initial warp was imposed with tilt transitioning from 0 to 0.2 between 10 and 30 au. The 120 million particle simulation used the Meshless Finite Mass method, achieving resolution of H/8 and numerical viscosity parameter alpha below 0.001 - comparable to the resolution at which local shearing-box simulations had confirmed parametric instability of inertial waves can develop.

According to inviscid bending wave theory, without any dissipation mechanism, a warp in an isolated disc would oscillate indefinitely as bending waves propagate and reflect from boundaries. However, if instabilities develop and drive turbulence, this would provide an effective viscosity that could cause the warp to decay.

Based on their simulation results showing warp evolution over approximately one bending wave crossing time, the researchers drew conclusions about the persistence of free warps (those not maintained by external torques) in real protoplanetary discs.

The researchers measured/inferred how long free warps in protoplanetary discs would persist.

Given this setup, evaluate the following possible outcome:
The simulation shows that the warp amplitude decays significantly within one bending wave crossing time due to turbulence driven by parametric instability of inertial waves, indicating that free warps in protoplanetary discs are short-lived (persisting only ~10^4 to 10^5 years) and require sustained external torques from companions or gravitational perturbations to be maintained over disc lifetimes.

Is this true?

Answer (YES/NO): YES